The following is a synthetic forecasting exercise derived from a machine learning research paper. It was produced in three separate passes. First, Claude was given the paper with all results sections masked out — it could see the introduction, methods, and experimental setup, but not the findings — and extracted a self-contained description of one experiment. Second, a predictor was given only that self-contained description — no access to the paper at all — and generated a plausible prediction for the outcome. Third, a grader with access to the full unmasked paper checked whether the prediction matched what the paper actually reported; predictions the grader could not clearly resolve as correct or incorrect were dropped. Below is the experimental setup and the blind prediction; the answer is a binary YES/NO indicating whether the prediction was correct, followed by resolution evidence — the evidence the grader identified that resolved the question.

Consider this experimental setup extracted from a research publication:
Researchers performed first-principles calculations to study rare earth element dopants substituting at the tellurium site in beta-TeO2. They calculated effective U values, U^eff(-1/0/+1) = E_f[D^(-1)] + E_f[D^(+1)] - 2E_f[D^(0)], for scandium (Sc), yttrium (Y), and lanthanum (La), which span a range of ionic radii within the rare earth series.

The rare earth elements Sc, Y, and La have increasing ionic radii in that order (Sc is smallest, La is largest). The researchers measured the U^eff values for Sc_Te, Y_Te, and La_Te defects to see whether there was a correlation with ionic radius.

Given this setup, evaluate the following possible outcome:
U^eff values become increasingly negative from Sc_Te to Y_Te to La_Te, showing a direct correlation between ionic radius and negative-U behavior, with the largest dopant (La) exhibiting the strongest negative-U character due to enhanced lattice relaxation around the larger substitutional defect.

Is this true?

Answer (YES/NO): YES